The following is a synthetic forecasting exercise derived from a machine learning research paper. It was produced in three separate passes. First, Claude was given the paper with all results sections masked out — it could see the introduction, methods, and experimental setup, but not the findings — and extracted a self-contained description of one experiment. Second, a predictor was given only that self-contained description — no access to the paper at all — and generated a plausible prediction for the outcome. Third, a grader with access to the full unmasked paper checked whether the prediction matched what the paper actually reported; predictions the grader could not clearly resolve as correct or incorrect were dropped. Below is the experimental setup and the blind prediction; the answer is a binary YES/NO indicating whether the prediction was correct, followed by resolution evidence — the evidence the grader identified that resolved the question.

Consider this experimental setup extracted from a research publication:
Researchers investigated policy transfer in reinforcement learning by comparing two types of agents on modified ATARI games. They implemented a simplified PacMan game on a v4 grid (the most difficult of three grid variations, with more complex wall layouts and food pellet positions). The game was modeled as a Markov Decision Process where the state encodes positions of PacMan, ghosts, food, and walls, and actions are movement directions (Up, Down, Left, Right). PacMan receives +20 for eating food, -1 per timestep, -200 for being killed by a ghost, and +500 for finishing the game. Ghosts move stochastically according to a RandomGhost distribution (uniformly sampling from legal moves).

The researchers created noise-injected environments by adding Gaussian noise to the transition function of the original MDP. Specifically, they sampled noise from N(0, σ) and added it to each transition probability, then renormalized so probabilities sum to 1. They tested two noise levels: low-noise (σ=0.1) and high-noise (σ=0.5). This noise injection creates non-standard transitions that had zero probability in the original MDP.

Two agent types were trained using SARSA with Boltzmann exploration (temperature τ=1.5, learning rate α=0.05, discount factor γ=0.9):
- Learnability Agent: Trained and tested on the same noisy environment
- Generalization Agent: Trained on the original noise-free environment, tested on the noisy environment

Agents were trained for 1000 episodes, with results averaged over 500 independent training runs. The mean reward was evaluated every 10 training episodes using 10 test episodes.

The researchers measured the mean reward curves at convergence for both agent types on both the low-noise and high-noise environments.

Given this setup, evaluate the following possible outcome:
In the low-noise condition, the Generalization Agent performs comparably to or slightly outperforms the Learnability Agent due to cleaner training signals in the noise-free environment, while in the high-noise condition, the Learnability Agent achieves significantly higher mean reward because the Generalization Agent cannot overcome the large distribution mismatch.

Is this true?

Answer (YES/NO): NO